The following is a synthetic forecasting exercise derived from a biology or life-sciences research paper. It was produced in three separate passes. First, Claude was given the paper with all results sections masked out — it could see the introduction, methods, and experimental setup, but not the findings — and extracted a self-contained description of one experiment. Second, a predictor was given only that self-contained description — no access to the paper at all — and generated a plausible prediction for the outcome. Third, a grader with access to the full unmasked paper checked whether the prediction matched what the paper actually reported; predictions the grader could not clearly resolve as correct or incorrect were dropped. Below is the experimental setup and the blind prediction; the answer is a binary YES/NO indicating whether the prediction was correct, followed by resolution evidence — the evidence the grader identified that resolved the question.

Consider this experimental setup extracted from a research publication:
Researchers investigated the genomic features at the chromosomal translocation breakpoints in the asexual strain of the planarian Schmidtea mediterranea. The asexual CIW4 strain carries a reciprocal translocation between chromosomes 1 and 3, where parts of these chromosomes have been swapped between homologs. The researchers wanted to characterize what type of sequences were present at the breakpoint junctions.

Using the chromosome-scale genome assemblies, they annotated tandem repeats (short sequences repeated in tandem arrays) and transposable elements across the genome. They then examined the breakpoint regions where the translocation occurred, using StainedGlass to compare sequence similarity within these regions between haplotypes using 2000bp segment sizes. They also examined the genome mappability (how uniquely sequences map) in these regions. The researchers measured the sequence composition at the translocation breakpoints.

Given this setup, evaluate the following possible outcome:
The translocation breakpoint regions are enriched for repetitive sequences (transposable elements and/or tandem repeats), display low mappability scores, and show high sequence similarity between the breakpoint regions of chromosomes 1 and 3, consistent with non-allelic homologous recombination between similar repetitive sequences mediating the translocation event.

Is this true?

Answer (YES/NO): YES